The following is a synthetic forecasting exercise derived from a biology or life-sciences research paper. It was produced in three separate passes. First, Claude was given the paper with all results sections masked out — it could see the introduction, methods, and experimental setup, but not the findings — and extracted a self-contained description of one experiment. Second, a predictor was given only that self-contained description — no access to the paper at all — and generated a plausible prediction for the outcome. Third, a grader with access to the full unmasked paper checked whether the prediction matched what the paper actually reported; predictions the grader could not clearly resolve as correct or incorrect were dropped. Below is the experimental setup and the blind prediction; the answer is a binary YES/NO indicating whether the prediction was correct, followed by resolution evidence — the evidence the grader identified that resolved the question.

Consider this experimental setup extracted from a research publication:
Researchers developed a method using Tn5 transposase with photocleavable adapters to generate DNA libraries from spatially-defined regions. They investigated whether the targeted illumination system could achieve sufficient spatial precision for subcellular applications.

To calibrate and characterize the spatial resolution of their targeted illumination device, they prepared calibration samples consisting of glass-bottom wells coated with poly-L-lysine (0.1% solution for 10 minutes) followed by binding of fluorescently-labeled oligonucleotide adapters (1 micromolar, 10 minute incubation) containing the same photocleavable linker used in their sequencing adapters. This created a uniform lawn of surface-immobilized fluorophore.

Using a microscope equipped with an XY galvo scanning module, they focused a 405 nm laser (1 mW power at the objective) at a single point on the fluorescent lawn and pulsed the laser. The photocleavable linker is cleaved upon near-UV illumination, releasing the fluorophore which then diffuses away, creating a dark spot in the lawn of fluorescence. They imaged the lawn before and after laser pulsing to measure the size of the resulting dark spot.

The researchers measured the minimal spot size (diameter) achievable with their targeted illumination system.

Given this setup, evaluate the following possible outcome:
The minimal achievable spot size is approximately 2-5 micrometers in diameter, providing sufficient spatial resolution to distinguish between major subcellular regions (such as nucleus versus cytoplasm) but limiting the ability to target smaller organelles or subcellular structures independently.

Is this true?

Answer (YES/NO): NO